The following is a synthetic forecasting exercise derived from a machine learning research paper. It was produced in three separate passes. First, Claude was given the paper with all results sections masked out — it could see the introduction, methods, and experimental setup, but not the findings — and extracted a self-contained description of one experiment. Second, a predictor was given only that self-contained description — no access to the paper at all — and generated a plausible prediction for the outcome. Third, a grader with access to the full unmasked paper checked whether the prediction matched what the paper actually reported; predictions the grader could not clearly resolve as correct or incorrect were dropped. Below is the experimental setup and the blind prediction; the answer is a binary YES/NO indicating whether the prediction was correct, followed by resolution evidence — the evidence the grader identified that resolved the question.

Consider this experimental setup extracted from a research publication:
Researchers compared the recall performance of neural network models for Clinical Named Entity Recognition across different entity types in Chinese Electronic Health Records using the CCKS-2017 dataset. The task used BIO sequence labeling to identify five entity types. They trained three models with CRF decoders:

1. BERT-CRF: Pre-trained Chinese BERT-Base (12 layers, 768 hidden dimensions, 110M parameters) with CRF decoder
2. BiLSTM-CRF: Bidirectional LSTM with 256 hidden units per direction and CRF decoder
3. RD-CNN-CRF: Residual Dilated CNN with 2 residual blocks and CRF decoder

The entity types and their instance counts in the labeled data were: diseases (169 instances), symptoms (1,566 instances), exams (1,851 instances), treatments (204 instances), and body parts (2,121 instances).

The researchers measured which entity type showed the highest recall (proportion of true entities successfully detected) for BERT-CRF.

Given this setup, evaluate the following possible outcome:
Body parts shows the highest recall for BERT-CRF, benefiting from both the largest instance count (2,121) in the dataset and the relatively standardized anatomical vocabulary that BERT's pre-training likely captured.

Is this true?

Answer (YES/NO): NO